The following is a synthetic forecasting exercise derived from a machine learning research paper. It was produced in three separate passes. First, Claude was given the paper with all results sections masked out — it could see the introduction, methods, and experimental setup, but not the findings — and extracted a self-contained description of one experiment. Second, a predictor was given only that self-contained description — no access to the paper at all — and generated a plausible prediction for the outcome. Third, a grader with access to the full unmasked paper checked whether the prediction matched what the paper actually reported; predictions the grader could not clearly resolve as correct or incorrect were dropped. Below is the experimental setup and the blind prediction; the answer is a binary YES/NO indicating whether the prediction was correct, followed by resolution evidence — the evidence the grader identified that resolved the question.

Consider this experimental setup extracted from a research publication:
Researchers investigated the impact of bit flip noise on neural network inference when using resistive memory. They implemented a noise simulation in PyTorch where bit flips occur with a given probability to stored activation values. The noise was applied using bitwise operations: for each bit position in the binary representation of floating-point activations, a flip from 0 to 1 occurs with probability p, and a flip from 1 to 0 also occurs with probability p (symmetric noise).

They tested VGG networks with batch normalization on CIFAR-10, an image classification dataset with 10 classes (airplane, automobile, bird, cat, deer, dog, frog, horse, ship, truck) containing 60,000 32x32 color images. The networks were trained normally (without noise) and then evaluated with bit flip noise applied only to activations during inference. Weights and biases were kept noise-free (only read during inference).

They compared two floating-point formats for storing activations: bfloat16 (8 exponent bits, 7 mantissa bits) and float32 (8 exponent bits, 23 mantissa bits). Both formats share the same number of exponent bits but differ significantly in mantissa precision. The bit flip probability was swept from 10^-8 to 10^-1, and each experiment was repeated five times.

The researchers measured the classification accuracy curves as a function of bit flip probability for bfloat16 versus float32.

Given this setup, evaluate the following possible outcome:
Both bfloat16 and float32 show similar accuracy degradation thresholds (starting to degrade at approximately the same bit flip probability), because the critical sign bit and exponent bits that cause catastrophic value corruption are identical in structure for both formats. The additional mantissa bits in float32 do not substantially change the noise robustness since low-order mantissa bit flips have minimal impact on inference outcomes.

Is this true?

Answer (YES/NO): YES